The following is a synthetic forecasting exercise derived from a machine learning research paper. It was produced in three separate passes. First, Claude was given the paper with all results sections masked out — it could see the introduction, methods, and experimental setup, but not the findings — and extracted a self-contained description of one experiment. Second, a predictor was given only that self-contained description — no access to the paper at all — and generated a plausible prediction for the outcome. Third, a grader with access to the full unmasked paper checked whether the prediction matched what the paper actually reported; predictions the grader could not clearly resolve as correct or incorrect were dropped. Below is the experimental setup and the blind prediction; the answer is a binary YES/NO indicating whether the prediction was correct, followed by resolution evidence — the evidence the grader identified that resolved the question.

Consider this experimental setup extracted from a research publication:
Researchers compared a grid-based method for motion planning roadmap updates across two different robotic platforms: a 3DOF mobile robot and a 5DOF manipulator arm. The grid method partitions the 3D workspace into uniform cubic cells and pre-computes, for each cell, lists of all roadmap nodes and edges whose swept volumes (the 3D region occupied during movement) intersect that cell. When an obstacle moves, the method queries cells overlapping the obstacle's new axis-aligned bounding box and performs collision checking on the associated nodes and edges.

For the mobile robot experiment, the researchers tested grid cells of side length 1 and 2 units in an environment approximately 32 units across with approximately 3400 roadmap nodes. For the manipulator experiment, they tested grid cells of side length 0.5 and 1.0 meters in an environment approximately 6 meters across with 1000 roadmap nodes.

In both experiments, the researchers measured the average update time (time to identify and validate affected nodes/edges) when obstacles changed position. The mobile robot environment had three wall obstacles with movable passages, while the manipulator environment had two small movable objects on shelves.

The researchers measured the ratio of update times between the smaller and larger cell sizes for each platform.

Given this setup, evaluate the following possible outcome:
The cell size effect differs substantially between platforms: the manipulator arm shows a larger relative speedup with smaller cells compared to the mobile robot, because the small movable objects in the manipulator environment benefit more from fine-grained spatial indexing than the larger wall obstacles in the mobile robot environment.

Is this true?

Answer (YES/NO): YES